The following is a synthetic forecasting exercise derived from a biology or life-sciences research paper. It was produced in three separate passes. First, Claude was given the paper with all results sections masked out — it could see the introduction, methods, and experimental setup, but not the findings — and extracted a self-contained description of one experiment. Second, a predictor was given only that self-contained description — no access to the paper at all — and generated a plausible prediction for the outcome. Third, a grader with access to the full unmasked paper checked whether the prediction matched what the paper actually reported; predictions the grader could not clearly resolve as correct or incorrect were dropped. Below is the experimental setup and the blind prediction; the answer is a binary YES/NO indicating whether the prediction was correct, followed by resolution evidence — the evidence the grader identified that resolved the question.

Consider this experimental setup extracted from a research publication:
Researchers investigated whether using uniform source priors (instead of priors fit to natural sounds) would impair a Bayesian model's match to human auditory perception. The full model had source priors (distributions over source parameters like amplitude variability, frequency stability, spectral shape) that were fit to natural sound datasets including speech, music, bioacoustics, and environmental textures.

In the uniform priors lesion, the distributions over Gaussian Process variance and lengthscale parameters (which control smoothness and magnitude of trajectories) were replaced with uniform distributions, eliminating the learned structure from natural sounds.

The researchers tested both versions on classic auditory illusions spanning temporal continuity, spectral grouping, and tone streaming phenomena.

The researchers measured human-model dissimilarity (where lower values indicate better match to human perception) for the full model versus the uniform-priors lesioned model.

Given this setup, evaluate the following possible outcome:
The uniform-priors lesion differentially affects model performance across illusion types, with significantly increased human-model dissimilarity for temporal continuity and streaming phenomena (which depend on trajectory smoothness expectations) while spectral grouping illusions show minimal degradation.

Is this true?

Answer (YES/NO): NO